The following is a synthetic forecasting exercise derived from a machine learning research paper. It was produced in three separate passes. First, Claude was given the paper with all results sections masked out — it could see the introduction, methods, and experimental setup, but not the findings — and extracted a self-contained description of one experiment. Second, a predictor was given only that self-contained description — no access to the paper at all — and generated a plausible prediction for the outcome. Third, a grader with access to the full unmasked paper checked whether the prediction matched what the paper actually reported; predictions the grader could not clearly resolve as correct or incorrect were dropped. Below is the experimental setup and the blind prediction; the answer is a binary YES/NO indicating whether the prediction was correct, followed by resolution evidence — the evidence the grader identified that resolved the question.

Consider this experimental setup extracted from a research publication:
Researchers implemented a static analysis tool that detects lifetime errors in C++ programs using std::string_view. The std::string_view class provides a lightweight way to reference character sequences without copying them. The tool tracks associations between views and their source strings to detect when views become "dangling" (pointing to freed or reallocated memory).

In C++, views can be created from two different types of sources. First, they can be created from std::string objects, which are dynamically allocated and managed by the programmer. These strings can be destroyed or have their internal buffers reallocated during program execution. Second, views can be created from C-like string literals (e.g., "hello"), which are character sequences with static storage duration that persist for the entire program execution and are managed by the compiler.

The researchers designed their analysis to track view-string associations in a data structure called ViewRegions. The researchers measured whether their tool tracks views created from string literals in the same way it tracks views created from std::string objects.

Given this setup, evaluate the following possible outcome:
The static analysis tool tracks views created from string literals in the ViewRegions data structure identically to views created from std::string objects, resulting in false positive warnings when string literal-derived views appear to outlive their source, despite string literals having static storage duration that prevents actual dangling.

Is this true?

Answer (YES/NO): NO